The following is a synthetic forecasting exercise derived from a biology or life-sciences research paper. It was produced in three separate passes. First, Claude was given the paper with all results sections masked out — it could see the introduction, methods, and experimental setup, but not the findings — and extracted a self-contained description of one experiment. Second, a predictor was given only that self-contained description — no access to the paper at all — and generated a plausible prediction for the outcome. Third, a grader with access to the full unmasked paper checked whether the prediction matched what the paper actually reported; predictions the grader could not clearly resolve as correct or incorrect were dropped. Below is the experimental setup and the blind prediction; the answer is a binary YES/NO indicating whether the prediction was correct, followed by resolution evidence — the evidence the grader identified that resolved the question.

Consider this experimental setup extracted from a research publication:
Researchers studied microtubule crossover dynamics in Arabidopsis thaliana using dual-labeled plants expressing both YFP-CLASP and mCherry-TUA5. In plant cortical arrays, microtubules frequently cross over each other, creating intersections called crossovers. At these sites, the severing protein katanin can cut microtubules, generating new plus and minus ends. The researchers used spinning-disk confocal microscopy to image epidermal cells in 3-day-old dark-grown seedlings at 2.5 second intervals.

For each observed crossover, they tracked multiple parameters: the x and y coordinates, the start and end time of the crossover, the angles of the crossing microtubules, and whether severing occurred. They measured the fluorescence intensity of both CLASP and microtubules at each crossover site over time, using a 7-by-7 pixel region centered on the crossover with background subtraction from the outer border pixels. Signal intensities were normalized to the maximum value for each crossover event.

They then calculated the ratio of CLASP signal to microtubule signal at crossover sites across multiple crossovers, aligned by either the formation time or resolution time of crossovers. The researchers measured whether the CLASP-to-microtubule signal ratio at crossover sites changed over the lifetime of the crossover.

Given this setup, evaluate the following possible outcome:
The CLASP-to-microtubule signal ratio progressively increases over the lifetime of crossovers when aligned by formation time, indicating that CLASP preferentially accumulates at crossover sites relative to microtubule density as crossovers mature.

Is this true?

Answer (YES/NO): NO